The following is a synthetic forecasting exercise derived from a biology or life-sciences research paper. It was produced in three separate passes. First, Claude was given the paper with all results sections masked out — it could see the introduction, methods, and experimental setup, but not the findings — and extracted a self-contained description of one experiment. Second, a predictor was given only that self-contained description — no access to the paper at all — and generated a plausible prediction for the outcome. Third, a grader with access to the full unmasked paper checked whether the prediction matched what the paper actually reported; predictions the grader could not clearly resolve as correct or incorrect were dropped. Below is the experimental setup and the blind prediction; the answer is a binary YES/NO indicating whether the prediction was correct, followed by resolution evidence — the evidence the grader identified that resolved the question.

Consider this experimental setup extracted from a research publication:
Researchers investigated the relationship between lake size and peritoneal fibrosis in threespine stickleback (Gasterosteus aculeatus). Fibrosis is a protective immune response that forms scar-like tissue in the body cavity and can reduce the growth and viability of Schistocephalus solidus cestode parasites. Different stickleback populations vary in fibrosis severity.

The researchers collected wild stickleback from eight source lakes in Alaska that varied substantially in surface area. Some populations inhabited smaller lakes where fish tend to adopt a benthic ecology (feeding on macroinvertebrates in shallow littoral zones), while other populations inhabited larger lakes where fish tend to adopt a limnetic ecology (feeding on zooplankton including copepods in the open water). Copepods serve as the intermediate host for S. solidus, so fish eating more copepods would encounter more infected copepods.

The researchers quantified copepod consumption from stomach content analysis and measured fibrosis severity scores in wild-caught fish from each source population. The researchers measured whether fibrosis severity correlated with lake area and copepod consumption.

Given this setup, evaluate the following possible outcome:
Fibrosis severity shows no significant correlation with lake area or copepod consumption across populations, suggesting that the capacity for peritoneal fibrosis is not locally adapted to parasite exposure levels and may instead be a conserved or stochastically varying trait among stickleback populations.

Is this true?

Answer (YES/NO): NO